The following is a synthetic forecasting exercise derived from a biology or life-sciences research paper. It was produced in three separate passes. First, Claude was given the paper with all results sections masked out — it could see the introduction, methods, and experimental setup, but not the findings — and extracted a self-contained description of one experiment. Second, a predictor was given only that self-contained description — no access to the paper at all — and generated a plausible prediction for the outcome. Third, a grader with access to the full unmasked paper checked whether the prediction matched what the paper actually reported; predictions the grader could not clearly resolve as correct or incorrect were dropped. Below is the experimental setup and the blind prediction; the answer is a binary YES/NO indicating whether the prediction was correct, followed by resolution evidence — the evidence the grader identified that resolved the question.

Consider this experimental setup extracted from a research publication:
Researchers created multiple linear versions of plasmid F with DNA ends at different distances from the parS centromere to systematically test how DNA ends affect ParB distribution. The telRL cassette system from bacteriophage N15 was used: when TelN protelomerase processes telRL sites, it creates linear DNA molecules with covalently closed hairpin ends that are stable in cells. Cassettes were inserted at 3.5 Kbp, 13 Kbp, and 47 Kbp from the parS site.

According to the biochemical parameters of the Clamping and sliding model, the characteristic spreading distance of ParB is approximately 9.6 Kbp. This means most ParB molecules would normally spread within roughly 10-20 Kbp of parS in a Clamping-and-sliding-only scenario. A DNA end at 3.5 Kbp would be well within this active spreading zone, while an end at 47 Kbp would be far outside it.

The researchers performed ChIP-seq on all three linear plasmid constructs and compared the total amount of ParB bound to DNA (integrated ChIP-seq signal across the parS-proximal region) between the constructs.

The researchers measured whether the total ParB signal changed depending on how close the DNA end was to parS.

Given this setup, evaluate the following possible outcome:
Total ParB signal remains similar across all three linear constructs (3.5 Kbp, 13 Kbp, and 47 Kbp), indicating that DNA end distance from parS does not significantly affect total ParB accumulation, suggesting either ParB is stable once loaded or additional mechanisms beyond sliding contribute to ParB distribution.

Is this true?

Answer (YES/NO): YES